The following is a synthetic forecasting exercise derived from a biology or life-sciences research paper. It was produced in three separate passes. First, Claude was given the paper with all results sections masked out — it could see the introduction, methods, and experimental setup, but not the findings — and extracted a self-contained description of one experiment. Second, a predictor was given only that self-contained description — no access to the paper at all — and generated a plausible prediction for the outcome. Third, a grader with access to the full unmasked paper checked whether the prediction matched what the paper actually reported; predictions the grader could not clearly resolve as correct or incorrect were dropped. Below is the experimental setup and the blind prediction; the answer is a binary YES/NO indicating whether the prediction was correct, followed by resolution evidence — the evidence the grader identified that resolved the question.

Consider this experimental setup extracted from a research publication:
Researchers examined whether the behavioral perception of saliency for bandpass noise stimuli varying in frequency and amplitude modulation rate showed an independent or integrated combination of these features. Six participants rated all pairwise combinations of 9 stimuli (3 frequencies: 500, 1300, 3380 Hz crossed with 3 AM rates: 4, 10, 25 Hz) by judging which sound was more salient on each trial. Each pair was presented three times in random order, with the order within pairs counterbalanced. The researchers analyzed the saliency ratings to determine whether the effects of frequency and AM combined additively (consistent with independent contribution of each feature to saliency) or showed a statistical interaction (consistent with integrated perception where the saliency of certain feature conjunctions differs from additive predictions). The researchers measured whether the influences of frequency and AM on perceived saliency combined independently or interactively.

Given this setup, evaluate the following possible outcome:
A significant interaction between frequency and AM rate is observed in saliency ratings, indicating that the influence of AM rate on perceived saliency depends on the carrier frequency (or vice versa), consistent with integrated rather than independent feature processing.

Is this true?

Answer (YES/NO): NO